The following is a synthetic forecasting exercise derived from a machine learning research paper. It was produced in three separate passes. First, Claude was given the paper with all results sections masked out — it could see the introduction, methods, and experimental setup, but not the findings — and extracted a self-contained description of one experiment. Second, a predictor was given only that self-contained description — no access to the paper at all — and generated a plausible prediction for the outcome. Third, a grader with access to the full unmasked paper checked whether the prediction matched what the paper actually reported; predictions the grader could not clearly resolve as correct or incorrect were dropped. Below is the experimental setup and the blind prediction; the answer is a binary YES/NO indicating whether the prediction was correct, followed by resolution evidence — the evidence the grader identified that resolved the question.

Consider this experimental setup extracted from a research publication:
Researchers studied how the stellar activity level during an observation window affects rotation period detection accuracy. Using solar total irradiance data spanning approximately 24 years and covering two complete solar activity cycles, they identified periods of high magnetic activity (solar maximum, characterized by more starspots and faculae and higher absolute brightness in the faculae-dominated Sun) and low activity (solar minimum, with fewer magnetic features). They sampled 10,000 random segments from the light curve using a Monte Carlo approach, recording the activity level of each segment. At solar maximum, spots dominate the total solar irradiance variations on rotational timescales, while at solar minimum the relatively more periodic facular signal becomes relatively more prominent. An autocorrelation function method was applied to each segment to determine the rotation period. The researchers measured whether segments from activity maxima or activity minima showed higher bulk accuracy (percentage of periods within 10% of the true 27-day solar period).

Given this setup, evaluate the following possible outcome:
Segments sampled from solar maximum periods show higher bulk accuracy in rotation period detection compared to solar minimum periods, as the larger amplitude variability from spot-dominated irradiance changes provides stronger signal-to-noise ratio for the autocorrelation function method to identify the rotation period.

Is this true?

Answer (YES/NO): NO